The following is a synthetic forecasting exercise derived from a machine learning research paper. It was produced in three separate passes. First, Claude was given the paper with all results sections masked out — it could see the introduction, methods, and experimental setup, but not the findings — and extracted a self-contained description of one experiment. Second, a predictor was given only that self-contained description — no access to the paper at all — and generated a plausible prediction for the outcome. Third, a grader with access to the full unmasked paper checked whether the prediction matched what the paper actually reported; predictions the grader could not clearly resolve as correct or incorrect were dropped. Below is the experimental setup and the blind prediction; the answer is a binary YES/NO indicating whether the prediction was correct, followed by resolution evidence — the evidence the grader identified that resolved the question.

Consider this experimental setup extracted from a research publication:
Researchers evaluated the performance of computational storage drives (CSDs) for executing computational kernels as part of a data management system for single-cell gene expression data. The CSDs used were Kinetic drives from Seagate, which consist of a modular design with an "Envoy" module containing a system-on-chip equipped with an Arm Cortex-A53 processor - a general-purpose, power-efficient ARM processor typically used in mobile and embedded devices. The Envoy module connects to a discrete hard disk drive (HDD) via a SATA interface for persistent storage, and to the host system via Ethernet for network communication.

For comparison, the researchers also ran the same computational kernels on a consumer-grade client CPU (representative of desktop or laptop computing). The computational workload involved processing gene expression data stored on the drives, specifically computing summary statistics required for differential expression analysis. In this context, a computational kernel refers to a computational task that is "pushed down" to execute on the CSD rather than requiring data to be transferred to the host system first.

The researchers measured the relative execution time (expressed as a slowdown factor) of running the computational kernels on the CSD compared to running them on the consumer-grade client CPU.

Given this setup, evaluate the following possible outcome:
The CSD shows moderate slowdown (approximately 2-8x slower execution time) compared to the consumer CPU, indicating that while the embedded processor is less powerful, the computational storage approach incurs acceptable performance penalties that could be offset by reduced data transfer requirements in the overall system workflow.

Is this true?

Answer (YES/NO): NO